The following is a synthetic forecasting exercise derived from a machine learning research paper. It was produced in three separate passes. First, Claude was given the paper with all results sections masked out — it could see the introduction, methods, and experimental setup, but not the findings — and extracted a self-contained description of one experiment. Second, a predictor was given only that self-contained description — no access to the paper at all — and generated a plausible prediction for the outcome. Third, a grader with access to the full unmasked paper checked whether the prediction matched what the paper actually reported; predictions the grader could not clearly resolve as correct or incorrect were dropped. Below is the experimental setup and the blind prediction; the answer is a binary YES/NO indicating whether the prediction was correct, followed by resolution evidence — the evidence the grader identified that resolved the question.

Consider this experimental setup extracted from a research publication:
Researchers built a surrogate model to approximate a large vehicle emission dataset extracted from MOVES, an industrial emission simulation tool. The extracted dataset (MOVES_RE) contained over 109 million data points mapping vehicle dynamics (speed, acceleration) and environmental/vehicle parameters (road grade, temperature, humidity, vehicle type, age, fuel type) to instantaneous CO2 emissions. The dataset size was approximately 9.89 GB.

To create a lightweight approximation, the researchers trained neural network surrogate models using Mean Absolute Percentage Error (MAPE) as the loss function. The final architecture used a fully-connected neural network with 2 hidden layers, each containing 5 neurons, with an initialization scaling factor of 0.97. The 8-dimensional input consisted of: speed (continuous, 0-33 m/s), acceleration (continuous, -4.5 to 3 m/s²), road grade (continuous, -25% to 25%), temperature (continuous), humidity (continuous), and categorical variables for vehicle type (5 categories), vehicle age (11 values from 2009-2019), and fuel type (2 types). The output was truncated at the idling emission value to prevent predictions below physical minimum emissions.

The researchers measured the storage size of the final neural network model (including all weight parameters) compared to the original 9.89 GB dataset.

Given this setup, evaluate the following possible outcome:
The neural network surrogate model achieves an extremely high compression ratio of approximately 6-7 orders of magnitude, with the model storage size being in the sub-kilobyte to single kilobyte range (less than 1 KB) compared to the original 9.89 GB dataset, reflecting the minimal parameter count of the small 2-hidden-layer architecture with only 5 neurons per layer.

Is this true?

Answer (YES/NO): NO